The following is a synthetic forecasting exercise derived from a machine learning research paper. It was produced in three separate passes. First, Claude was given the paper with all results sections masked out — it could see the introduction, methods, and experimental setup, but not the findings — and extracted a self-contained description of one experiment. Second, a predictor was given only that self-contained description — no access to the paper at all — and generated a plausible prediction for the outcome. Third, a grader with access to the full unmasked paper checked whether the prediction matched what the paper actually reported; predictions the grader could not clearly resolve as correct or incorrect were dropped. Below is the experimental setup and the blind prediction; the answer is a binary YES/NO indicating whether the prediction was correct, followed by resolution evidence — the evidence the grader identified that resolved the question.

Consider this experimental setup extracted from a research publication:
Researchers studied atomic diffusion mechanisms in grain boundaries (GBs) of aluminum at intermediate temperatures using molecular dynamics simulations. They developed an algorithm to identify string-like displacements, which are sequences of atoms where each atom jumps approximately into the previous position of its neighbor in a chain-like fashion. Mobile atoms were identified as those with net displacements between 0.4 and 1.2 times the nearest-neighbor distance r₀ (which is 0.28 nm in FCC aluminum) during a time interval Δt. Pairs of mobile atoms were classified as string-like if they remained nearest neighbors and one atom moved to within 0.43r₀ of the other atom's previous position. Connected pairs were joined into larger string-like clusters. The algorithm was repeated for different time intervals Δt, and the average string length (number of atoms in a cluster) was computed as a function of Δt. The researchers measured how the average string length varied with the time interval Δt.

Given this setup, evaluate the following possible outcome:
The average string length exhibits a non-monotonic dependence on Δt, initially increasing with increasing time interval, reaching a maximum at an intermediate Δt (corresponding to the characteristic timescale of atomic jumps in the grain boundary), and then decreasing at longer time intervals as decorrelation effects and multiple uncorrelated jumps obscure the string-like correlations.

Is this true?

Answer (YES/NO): YES